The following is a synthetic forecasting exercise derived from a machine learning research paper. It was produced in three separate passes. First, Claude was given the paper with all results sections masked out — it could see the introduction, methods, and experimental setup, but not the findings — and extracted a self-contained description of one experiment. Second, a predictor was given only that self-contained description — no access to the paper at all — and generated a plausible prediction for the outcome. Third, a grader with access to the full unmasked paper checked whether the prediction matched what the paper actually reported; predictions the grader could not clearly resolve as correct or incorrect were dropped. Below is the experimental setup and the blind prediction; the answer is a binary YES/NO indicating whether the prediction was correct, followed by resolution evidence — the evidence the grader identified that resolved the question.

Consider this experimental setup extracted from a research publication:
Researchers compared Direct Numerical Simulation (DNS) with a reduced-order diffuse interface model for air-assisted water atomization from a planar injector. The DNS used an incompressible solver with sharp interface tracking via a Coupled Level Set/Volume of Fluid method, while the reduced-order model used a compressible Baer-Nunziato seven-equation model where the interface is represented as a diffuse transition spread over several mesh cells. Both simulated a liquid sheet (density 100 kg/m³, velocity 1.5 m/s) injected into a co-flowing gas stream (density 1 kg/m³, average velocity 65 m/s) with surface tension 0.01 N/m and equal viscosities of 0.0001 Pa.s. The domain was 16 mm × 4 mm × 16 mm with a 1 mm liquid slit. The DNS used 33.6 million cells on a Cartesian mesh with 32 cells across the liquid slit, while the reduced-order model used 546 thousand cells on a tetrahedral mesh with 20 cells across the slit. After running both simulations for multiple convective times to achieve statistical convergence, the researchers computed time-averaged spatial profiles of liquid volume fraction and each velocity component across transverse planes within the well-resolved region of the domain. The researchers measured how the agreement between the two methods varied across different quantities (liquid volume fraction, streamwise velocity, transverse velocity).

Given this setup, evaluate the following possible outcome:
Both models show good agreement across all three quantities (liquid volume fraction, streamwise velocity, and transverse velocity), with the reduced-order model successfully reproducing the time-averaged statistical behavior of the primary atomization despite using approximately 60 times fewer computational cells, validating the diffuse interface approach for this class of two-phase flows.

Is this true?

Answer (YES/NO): YES